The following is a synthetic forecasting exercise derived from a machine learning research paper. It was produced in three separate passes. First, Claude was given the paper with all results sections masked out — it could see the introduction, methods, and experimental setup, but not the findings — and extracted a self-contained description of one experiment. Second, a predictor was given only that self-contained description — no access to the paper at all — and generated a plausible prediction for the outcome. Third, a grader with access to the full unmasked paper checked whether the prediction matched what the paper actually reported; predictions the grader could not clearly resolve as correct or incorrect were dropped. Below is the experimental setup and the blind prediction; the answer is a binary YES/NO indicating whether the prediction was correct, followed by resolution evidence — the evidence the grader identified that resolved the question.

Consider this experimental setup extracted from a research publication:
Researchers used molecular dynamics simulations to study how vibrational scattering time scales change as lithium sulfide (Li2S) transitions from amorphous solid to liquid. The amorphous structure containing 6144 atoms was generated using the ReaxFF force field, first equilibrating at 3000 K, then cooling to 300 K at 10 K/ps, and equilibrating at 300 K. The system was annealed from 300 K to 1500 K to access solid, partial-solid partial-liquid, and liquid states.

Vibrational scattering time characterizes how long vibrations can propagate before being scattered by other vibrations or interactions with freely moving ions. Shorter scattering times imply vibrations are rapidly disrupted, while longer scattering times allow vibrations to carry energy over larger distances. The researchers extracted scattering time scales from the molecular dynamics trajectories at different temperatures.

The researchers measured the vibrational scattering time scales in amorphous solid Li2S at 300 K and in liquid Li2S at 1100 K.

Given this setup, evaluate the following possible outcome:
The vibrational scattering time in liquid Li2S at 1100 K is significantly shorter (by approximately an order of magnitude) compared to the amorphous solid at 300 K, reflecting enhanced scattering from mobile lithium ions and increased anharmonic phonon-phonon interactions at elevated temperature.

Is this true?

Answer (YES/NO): NO